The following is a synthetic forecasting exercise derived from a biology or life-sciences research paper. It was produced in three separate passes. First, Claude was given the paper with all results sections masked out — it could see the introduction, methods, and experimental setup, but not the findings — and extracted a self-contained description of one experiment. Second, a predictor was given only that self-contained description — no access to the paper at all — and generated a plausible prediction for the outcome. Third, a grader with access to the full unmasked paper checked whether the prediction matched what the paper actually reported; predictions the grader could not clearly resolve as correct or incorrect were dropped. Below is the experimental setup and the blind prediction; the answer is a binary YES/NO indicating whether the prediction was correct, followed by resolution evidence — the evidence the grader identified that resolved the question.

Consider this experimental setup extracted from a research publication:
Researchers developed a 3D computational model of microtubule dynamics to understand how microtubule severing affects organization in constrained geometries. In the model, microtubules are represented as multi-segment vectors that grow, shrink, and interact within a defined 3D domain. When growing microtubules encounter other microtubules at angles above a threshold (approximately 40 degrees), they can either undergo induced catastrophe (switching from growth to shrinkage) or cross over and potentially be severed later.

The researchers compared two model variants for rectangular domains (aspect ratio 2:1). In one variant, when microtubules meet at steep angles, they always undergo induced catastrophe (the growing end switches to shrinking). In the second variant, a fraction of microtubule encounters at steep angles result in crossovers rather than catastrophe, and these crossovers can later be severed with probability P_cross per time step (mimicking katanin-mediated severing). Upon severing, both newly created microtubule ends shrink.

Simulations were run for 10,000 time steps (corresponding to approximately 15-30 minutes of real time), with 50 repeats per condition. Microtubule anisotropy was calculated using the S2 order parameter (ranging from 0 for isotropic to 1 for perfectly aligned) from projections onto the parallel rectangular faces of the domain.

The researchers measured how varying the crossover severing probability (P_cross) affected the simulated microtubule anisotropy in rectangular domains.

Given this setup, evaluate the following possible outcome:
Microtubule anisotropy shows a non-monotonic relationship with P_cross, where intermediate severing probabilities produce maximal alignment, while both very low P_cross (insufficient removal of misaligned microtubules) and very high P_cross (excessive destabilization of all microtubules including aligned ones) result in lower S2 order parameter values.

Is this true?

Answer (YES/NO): NO